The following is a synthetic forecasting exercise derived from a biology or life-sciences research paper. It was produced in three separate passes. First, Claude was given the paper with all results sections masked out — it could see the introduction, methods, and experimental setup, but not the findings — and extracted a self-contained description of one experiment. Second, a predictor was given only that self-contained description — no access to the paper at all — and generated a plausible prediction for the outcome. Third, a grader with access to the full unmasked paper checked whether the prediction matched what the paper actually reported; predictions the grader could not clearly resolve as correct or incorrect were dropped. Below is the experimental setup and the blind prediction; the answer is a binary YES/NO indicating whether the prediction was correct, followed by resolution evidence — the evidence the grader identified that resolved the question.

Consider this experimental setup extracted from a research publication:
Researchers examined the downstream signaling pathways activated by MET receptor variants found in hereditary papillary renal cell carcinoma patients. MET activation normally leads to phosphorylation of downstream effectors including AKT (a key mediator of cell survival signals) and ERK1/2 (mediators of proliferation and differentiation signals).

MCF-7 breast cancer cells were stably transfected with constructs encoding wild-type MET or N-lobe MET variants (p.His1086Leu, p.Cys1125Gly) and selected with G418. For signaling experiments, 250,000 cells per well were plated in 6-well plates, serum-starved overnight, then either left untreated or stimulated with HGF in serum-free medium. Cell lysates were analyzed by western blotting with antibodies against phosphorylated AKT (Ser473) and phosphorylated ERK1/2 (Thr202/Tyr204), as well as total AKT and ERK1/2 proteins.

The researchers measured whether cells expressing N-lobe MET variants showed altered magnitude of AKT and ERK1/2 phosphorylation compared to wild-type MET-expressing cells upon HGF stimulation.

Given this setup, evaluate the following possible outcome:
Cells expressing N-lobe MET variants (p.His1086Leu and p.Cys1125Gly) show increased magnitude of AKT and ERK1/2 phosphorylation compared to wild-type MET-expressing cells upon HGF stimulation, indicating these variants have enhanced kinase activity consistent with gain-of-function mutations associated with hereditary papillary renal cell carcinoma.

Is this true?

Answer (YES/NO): YES